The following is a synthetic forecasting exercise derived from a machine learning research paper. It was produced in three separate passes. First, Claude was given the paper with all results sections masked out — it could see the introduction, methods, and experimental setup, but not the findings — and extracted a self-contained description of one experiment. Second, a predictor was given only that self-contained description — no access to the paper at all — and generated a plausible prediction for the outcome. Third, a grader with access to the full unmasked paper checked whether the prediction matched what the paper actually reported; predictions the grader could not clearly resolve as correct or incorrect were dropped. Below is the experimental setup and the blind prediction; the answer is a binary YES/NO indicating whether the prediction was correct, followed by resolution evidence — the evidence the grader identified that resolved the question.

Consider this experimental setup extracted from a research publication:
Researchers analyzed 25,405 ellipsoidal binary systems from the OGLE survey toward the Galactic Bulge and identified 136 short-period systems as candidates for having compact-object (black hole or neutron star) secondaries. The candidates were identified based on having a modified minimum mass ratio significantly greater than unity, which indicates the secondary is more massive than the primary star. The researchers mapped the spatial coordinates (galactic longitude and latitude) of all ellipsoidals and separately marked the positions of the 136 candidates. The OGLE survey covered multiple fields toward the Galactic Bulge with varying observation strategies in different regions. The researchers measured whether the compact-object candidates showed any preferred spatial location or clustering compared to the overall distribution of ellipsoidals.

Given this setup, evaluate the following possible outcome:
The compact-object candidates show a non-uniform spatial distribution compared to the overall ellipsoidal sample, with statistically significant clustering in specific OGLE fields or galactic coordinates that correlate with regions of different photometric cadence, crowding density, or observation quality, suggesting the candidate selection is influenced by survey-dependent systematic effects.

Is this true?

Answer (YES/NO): NO